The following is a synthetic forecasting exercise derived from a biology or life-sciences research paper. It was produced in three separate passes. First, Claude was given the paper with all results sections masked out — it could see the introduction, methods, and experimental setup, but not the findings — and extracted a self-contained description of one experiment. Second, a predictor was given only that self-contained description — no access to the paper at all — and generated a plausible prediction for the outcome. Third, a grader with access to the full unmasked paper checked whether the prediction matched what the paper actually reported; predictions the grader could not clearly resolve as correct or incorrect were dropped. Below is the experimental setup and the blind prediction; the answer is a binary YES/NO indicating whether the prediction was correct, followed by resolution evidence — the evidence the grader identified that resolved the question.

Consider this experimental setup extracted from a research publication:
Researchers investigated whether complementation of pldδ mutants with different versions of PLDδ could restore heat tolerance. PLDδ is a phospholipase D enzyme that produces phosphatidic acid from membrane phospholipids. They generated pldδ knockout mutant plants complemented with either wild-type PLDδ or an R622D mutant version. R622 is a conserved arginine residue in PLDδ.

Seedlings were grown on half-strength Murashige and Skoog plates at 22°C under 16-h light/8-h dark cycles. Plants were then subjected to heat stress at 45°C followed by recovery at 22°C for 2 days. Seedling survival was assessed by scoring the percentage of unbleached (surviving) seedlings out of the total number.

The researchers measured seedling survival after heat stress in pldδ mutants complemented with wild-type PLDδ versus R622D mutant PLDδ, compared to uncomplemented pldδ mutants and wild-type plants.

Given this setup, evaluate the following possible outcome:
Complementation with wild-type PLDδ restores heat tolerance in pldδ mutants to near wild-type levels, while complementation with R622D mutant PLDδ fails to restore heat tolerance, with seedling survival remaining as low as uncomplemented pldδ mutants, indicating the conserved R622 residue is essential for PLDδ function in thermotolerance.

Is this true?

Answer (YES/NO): YES